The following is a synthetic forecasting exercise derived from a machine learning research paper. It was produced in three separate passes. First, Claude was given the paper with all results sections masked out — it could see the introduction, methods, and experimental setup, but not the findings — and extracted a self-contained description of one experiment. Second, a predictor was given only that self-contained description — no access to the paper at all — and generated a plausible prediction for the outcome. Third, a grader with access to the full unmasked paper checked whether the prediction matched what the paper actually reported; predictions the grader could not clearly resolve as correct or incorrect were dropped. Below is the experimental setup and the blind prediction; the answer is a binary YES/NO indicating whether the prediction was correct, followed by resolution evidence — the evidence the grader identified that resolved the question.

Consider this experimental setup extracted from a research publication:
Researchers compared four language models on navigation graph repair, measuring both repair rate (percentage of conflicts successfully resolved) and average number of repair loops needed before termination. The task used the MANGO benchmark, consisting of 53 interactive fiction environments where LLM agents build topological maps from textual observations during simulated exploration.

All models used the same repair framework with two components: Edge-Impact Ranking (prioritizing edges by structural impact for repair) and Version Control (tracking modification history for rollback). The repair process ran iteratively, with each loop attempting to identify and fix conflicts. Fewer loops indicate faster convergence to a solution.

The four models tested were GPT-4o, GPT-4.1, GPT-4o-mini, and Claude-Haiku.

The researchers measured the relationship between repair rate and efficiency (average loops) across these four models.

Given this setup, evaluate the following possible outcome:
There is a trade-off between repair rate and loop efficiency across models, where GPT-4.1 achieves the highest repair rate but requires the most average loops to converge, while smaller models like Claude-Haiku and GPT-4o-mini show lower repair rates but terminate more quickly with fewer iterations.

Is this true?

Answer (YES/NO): NO